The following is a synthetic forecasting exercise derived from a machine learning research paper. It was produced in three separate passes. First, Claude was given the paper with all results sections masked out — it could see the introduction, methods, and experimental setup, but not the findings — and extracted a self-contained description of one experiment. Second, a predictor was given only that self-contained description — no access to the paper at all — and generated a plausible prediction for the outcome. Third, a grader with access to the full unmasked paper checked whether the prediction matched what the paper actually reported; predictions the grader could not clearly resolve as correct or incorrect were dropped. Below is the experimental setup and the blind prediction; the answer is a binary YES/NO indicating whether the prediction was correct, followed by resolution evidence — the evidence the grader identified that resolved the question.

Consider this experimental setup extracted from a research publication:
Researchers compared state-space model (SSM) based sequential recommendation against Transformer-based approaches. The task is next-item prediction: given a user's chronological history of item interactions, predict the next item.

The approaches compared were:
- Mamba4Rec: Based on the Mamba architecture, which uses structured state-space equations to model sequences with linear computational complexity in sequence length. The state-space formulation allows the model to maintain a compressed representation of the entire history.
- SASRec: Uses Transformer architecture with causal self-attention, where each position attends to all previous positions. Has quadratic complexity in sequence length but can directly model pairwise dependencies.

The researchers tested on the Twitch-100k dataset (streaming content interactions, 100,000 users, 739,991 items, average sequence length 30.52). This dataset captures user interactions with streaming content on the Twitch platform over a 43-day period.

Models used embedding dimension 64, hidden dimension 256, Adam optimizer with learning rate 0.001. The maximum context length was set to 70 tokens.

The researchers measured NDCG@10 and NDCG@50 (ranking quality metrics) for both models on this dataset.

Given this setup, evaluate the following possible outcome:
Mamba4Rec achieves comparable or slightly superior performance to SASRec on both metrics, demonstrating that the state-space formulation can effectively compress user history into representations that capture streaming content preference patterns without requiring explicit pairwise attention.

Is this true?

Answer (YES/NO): NO